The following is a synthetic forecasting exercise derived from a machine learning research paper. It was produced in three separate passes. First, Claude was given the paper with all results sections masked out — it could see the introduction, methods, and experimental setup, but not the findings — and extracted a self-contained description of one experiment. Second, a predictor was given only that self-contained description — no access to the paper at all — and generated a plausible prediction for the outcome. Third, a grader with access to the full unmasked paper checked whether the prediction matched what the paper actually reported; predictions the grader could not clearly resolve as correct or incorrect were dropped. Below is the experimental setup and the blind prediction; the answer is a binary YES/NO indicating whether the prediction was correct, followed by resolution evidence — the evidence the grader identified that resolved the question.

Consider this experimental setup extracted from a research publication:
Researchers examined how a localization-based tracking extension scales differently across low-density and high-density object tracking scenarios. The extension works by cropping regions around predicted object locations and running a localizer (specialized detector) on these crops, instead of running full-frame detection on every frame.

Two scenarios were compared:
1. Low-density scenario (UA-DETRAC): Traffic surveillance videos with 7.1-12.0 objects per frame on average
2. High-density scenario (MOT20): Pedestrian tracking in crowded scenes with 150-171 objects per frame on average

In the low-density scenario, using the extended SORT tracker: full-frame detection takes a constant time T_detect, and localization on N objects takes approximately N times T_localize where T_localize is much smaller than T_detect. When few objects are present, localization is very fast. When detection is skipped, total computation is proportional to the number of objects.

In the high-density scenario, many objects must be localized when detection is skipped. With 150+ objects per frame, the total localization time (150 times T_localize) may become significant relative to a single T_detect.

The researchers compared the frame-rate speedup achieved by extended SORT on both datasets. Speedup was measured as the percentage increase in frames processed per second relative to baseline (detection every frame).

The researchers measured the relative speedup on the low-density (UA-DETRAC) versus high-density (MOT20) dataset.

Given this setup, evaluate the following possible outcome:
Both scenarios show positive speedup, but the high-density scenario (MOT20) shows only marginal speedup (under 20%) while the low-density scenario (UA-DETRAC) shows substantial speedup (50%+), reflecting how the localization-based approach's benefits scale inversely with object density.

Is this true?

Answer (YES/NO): NO